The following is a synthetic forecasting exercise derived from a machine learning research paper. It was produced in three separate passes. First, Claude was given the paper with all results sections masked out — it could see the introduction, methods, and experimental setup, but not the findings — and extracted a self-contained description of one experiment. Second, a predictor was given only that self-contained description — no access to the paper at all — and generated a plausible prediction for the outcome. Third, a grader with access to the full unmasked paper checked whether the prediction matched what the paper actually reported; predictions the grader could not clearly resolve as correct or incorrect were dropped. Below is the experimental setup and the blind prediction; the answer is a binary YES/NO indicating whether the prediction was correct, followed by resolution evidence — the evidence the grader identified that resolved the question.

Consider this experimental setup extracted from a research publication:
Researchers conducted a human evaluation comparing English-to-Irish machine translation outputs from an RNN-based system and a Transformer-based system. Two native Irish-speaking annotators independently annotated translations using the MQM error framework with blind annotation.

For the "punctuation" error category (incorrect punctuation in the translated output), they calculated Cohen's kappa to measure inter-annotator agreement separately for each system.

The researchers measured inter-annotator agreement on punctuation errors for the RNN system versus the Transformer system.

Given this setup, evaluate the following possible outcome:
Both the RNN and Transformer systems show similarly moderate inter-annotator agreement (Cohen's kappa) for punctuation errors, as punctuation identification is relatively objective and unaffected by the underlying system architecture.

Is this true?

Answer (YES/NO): NO